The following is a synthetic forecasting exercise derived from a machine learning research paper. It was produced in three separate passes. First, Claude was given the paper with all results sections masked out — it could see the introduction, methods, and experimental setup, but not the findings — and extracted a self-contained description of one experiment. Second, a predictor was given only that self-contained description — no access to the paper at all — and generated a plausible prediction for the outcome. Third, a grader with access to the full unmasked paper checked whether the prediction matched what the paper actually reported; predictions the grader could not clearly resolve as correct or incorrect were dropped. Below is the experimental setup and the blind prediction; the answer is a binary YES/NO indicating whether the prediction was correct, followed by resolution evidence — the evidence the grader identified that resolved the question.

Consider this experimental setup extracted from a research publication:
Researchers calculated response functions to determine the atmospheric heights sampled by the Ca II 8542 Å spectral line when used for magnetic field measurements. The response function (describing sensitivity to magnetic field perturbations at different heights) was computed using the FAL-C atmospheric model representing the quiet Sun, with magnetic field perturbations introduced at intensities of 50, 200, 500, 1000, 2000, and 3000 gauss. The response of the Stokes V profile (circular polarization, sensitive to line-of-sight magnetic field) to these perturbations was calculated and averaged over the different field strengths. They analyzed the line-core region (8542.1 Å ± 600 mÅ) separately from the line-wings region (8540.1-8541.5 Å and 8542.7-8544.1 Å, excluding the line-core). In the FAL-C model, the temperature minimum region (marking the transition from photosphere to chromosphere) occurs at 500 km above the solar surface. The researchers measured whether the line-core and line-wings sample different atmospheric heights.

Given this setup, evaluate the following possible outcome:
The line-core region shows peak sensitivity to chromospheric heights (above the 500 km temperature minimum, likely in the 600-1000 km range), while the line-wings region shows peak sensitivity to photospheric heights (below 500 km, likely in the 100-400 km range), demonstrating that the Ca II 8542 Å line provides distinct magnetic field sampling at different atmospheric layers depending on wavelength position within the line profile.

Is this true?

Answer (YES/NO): YES